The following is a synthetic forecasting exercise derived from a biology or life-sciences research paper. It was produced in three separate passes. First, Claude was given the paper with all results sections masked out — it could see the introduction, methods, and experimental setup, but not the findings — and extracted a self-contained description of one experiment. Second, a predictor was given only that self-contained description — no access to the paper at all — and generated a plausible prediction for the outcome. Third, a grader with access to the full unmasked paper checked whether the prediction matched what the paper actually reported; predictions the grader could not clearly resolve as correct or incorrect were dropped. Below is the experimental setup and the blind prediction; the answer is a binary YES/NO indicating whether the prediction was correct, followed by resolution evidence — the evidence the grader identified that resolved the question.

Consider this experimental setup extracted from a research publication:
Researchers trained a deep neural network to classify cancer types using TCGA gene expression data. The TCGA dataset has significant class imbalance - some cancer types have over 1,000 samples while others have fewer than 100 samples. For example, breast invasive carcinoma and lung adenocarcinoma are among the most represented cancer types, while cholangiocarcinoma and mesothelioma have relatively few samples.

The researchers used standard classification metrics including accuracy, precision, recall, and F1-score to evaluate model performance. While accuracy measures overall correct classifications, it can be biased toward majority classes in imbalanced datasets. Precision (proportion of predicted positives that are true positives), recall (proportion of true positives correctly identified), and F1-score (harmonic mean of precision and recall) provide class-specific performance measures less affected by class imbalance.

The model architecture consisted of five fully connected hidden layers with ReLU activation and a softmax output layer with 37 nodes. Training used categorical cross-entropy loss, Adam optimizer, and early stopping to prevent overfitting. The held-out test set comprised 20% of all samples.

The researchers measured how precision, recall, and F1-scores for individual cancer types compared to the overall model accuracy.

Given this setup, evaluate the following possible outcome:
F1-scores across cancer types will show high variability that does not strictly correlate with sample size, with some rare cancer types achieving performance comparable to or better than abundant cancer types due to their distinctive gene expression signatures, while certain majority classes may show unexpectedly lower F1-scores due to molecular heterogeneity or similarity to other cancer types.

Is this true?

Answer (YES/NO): YES